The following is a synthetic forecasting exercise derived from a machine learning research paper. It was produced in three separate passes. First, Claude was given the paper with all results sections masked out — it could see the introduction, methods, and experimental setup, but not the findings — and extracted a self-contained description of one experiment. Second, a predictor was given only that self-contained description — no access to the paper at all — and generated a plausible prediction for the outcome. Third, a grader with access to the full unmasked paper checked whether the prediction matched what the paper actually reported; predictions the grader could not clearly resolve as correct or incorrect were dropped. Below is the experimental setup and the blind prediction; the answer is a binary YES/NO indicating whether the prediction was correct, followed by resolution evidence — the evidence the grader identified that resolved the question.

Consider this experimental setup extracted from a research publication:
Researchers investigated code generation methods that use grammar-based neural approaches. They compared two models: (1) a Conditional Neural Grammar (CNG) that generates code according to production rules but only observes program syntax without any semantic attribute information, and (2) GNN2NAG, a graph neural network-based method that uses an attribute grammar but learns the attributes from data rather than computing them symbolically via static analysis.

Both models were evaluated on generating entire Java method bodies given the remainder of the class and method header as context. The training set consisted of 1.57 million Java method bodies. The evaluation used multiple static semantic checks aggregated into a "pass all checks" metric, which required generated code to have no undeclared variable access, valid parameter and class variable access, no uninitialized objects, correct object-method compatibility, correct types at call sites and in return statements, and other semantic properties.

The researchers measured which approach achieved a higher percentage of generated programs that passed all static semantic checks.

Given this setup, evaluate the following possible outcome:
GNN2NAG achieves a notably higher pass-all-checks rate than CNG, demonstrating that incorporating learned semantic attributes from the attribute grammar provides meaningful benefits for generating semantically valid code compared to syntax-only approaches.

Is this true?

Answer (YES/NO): NO